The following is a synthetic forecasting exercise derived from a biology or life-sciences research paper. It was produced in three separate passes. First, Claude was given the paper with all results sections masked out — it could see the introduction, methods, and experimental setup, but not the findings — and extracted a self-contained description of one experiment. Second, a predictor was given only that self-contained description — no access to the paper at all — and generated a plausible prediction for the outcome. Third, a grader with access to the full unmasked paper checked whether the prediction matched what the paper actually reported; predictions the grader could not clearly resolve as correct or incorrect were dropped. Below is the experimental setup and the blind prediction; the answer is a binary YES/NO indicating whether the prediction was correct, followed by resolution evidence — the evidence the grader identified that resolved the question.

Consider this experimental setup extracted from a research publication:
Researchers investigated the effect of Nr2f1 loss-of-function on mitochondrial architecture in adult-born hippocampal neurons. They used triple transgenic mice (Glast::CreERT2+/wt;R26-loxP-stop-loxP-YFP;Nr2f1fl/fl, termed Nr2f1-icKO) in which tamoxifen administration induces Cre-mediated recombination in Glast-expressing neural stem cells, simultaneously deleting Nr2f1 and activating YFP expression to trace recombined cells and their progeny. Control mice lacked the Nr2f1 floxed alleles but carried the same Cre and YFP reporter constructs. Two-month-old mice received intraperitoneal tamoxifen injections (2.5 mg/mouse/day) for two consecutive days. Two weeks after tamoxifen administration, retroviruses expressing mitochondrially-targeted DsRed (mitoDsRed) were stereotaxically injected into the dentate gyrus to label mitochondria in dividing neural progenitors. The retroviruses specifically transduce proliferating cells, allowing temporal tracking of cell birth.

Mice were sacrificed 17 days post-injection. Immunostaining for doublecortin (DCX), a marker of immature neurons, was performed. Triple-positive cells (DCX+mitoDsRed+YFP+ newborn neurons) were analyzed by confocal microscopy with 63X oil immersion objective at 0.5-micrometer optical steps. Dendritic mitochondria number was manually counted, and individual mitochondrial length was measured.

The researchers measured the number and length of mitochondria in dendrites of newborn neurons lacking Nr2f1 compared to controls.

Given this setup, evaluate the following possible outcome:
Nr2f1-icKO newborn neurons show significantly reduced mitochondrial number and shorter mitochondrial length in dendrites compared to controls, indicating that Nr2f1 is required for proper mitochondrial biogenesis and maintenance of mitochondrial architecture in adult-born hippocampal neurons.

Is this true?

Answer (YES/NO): YES